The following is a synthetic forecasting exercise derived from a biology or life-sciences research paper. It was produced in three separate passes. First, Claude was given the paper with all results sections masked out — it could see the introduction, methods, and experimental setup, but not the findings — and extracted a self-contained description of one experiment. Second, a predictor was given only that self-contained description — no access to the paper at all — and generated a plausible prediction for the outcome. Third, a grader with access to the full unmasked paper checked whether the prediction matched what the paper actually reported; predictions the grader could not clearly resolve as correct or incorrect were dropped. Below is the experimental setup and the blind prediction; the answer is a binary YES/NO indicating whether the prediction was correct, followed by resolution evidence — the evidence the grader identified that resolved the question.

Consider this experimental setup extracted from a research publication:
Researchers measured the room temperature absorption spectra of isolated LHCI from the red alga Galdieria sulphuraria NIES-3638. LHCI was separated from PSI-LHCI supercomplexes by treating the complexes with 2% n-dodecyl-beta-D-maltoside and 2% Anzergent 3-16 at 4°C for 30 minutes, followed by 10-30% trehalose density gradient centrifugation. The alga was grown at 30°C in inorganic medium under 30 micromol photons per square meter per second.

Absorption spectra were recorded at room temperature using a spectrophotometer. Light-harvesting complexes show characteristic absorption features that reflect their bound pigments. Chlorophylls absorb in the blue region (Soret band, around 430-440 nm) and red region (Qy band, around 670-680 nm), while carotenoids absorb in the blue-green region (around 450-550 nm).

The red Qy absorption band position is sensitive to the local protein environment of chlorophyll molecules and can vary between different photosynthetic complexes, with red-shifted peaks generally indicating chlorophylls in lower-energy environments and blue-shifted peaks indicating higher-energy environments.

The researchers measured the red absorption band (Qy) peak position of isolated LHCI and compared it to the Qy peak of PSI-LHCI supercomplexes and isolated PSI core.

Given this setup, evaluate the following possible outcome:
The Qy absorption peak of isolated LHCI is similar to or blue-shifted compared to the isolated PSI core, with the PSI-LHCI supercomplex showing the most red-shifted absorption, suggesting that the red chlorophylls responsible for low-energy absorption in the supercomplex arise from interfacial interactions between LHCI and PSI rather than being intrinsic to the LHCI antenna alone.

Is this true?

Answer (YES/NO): NO